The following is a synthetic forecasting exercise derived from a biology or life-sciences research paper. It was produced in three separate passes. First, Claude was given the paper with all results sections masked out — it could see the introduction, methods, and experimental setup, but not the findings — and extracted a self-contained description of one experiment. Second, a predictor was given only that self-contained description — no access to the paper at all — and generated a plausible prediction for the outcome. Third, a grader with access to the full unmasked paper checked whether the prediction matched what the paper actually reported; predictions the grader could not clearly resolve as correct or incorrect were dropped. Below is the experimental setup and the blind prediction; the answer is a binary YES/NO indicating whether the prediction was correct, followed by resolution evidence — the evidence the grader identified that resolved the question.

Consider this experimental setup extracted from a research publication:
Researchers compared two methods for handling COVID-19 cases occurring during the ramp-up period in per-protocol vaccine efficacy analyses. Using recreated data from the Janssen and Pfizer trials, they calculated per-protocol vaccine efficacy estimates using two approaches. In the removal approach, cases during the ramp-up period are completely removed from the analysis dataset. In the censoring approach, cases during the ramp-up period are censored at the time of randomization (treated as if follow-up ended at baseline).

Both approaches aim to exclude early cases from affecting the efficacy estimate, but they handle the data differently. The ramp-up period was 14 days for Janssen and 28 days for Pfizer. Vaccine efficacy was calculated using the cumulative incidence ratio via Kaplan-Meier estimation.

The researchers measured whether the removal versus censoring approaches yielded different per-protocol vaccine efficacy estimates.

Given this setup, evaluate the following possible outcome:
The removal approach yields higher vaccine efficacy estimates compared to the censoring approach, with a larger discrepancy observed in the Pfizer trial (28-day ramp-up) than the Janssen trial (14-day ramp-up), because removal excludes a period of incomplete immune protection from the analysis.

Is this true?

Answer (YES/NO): NO